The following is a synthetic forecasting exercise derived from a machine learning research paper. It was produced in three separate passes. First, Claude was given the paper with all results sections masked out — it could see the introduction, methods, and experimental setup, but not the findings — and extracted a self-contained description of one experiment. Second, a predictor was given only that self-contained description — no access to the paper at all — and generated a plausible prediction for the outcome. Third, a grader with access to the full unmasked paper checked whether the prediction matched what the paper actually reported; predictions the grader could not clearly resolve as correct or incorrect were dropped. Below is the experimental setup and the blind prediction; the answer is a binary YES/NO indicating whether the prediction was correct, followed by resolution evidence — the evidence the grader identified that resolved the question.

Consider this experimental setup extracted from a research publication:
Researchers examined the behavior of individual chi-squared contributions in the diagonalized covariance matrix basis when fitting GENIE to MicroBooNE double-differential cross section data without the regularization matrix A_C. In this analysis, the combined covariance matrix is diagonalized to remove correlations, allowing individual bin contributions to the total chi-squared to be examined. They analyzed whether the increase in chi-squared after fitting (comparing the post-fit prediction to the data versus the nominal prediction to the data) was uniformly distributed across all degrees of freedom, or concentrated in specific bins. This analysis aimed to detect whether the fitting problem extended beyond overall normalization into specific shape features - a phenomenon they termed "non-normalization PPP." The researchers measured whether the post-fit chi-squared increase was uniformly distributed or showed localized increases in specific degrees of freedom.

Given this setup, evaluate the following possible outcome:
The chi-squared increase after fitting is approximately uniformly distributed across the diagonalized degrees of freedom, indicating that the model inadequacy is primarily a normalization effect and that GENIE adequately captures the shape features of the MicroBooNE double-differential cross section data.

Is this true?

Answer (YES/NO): NO